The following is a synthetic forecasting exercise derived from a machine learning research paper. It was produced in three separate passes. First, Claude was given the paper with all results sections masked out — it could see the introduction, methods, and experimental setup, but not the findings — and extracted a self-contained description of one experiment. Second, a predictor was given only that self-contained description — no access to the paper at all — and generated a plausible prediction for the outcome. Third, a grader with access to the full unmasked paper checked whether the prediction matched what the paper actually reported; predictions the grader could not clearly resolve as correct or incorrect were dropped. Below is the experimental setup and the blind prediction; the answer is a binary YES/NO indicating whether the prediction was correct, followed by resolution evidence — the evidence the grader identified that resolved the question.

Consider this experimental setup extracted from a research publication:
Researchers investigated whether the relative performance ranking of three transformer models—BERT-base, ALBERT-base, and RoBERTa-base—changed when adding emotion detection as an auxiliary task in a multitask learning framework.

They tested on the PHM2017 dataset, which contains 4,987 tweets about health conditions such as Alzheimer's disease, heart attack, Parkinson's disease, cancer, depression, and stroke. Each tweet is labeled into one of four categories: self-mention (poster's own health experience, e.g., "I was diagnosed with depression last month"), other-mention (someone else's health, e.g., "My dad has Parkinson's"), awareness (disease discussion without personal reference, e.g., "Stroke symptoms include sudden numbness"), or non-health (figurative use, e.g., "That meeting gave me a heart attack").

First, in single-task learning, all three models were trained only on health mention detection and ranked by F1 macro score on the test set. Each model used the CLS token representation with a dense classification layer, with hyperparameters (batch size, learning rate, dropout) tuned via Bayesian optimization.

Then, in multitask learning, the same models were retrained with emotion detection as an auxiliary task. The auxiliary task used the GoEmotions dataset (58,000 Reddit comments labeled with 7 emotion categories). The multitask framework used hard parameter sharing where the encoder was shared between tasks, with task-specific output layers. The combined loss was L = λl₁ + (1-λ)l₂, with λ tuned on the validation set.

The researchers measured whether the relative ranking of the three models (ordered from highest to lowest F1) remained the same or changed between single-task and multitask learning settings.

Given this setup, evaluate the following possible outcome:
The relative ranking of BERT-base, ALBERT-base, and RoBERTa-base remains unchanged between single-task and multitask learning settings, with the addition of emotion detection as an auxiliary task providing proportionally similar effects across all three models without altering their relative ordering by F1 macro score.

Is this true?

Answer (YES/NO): NO